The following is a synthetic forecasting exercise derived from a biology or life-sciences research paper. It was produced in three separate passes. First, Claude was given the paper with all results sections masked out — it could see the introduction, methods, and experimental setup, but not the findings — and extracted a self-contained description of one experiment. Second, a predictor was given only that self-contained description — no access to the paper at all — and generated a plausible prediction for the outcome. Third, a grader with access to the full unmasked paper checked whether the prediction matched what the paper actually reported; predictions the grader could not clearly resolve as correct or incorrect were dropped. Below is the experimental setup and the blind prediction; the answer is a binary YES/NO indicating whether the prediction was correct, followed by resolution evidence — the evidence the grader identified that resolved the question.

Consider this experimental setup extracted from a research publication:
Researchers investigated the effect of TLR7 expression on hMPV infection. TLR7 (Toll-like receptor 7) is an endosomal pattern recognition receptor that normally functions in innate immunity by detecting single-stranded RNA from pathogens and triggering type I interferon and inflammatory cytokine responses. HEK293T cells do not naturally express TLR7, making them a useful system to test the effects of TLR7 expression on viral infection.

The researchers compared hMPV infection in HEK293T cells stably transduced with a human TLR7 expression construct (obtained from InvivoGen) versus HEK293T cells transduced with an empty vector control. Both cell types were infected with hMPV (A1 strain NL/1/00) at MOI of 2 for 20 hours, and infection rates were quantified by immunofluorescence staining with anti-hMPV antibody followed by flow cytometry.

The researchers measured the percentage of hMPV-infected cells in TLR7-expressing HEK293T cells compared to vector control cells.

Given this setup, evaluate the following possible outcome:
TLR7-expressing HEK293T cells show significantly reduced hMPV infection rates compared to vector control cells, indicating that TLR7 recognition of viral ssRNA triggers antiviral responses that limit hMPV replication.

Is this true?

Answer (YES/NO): NO